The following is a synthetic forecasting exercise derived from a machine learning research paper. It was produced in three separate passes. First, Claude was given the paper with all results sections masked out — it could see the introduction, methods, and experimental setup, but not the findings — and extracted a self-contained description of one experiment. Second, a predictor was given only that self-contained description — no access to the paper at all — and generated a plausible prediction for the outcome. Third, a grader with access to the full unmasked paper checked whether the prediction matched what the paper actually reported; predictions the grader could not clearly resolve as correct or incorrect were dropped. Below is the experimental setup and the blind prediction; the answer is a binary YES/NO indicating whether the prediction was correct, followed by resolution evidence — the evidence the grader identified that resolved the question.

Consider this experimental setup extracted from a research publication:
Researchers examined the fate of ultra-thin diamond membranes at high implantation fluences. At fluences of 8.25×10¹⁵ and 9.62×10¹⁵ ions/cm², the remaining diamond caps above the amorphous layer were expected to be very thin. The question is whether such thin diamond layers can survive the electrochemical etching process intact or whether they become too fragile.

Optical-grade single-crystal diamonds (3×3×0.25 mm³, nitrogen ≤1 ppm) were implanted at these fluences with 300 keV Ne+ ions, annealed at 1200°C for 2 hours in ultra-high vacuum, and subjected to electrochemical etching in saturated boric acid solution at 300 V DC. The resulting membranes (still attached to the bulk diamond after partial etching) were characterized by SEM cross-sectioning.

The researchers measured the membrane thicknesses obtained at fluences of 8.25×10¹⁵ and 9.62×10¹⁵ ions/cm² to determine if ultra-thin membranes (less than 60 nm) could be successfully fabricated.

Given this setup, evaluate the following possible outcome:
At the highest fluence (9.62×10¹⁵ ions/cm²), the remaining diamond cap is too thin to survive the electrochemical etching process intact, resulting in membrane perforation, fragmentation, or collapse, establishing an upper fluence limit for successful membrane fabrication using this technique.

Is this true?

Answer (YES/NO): NO